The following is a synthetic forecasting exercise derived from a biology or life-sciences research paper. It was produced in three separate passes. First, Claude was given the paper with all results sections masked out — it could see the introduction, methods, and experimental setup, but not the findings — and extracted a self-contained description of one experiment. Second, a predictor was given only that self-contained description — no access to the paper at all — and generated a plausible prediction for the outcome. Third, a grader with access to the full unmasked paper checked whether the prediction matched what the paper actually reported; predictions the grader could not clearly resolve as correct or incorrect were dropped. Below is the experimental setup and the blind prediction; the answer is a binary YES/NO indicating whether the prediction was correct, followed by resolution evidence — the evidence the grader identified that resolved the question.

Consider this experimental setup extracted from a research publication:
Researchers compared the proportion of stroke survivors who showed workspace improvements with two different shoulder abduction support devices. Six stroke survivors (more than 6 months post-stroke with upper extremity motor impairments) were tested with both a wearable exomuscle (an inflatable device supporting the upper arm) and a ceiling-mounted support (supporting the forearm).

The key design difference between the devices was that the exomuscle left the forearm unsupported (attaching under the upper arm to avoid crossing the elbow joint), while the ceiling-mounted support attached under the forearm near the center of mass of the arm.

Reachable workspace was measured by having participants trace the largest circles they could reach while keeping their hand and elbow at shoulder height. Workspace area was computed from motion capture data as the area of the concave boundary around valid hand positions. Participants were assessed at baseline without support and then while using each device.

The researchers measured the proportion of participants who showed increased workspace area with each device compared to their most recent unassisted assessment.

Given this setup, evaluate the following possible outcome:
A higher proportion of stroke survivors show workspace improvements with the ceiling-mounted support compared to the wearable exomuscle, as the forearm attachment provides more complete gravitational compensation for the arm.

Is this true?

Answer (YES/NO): YES